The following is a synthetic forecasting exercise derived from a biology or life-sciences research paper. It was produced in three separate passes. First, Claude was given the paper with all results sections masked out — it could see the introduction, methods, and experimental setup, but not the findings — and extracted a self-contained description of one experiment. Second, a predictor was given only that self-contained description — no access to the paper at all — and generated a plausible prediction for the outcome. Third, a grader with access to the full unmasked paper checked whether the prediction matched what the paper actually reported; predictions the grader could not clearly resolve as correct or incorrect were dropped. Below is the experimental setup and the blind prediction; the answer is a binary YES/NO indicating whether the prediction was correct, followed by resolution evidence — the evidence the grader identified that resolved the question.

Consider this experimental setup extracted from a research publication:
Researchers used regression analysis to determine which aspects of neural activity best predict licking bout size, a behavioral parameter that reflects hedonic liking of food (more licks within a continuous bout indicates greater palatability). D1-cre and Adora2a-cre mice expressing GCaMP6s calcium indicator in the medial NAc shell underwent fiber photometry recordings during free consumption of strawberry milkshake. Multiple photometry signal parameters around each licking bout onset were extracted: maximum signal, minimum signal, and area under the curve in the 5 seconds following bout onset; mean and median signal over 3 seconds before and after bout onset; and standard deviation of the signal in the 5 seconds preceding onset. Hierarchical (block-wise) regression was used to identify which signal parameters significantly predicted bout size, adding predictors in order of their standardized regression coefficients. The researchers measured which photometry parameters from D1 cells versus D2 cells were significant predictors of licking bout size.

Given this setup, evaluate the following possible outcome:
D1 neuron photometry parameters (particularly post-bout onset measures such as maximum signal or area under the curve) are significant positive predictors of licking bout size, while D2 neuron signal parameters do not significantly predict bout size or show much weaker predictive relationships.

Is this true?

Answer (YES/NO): NO